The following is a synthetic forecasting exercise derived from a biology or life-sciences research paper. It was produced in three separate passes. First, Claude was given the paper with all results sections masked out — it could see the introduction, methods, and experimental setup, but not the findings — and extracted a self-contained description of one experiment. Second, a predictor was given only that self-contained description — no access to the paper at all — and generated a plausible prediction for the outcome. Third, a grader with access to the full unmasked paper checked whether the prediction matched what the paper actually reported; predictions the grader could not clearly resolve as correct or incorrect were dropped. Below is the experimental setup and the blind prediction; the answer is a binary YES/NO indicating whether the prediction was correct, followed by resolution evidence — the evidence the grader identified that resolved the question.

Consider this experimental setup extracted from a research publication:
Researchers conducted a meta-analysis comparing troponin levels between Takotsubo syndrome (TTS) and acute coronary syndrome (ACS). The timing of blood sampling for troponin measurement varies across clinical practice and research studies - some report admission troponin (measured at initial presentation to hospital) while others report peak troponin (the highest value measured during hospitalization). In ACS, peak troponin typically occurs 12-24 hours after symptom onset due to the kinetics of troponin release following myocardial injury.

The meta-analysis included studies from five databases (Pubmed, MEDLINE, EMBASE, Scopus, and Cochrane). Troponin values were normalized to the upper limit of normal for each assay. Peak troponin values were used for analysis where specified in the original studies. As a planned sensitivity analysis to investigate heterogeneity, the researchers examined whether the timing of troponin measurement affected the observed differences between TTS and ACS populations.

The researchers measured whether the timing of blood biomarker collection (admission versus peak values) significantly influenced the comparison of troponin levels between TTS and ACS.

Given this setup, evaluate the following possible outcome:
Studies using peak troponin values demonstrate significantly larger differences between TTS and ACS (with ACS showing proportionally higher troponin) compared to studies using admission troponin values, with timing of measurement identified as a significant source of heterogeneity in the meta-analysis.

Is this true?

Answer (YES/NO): NO